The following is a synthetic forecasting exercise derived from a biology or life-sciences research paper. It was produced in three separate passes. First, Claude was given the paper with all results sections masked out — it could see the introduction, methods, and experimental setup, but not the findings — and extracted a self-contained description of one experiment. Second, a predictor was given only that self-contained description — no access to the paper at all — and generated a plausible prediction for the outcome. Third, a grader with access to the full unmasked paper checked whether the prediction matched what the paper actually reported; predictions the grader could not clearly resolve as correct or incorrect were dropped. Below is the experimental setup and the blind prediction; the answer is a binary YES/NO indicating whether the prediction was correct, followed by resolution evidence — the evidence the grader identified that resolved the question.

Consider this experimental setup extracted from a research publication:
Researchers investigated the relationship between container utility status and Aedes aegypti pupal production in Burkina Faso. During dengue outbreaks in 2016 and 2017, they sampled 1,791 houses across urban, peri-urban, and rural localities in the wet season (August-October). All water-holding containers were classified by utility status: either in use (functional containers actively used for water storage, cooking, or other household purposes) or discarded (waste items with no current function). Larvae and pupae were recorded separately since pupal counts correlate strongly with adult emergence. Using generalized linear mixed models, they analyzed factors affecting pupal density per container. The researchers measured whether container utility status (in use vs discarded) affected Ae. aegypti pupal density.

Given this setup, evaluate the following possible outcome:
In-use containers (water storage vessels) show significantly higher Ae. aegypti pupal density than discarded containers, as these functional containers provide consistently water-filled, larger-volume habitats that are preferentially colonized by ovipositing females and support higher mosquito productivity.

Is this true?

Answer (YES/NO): NO